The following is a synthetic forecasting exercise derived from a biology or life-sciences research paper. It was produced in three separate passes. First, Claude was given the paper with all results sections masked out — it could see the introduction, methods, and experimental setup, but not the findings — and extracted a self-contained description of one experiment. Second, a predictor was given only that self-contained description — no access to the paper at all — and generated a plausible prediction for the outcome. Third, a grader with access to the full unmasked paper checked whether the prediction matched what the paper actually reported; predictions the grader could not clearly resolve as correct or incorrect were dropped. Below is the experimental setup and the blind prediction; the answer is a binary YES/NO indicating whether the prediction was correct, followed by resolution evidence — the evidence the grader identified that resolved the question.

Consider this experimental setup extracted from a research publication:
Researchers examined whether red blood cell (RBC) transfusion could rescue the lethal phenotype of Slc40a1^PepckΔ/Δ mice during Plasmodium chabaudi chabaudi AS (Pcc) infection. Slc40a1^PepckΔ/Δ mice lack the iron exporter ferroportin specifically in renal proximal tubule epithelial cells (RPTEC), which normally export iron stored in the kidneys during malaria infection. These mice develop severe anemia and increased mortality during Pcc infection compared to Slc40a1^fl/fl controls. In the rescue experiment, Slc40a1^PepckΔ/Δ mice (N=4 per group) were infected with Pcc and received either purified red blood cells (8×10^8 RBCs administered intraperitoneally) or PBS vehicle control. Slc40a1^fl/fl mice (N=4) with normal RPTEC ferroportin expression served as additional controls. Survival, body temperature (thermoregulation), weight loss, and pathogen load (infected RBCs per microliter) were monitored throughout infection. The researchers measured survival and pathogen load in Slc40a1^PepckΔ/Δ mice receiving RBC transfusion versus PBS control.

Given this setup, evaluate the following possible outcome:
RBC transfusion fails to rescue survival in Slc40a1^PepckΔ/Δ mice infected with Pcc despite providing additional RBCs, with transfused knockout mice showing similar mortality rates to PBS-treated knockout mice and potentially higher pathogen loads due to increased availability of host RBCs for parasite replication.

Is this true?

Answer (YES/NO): NO